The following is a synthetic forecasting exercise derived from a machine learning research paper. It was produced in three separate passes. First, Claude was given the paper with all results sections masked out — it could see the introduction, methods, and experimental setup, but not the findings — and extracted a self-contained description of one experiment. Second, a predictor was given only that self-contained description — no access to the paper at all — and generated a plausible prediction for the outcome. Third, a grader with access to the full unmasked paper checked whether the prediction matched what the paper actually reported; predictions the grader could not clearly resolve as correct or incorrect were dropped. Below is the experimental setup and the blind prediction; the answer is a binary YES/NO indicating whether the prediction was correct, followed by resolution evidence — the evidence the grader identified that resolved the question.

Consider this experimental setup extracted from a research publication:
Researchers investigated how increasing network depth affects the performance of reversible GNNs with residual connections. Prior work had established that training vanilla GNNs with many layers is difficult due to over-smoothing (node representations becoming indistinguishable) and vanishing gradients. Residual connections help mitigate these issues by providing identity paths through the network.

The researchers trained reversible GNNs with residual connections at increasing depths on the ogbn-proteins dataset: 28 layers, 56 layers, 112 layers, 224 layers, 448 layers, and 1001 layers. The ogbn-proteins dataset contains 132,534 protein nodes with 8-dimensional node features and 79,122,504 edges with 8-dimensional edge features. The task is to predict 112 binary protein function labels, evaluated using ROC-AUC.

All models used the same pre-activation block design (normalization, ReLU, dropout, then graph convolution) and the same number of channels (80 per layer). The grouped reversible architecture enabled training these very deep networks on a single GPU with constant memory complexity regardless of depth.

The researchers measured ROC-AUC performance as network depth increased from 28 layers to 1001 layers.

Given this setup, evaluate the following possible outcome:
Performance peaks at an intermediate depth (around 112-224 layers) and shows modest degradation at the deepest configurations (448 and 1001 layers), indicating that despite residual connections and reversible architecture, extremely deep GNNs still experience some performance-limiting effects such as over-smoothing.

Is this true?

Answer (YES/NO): NO